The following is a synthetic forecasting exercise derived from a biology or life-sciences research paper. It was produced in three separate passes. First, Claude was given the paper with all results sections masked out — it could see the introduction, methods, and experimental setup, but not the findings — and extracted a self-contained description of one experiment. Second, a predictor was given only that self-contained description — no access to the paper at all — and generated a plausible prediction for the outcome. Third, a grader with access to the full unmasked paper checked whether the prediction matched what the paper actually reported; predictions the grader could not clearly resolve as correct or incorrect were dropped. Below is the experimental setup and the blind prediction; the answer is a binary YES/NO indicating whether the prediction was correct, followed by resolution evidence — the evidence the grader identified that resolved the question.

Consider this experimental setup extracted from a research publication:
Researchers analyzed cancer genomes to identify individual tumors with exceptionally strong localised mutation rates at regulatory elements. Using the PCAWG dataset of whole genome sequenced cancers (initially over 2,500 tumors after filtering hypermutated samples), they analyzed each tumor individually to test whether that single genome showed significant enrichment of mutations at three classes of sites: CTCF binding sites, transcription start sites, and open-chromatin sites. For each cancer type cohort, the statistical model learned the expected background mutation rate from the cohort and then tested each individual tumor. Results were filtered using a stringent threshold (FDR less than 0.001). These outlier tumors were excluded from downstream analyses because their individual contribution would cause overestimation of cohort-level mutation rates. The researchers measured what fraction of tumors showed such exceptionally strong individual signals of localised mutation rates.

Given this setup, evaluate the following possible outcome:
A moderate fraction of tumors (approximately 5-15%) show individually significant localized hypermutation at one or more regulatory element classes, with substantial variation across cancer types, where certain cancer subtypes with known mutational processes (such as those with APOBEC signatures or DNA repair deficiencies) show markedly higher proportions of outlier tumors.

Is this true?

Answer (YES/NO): NO